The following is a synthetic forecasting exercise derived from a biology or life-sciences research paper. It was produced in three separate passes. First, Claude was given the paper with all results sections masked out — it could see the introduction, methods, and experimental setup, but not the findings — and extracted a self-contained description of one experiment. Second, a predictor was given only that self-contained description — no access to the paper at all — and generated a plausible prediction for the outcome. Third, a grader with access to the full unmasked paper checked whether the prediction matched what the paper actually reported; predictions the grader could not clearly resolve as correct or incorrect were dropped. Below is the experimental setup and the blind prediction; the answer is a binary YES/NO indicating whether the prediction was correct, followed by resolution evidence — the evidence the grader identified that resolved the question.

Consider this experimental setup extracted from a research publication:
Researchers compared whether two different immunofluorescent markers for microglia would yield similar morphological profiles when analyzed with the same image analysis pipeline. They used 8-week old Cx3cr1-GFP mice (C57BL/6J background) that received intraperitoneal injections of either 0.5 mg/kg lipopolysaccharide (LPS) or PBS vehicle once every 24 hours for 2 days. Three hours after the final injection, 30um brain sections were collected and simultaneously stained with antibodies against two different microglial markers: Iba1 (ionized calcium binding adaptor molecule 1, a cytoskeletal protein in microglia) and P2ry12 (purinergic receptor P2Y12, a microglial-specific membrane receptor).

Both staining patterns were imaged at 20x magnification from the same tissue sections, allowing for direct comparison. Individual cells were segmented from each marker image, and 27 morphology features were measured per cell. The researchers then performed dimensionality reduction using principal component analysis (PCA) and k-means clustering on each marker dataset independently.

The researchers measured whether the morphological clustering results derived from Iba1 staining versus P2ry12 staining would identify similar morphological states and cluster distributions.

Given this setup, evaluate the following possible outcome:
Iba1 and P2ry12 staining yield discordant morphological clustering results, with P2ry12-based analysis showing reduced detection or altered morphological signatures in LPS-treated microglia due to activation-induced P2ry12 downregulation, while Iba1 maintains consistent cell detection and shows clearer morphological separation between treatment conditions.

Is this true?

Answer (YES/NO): NO